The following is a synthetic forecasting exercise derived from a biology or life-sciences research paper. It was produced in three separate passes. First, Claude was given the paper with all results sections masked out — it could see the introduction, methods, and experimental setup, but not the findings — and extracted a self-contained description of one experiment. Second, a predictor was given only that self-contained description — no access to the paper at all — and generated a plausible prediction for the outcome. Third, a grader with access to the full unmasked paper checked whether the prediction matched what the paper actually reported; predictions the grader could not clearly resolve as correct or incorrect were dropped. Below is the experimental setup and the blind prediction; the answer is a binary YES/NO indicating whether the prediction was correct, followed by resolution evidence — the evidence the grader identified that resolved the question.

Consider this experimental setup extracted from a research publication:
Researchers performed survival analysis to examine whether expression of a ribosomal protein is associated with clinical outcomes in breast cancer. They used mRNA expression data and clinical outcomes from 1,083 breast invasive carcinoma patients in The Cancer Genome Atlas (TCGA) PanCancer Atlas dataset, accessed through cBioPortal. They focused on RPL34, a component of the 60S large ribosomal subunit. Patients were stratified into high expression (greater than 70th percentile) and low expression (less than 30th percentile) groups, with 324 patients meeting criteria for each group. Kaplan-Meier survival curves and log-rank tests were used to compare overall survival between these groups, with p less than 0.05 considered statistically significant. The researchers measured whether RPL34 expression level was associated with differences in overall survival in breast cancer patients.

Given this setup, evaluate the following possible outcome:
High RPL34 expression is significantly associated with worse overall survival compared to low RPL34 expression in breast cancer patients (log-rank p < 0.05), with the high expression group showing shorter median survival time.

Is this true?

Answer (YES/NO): YES